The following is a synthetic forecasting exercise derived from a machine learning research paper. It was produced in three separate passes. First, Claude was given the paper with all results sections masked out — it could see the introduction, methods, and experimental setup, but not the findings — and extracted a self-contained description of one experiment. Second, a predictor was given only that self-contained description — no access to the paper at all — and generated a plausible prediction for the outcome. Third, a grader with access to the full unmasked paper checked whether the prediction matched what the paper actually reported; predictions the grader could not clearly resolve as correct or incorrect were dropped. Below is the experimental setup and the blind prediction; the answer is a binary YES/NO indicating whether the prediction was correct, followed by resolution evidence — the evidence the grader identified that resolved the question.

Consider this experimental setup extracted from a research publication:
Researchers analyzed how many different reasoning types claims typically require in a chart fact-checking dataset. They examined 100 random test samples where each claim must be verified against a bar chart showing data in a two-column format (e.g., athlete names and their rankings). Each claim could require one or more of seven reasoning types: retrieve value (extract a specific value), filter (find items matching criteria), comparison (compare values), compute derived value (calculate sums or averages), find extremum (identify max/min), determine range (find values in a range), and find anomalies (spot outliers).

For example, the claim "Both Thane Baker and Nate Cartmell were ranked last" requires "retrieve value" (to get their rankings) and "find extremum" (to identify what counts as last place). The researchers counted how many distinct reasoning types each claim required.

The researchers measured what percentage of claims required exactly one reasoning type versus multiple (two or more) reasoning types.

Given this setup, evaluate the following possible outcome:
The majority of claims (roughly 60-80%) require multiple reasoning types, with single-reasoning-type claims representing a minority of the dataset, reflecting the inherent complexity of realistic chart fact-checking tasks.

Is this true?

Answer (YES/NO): NO